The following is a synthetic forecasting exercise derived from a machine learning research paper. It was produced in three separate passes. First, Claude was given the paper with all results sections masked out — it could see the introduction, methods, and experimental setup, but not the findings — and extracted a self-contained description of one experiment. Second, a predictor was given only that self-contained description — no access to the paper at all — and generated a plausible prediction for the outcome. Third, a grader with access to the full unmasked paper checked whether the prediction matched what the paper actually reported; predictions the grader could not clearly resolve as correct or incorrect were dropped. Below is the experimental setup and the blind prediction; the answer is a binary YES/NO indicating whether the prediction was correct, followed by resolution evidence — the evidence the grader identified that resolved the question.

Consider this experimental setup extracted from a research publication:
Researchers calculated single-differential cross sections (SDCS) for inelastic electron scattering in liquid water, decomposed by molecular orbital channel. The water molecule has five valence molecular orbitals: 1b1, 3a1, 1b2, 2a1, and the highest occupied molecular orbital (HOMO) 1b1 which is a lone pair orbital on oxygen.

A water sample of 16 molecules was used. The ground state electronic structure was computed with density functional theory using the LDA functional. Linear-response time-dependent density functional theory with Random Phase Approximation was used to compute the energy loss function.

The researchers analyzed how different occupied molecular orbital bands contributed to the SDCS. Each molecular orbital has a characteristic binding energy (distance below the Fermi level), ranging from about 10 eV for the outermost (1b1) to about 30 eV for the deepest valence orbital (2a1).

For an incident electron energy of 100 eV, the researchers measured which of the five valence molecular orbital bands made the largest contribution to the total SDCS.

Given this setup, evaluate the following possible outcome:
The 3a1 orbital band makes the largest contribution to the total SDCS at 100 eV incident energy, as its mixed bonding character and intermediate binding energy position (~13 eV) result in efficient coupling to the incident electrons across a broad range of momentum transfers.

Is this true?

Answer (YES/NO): NO